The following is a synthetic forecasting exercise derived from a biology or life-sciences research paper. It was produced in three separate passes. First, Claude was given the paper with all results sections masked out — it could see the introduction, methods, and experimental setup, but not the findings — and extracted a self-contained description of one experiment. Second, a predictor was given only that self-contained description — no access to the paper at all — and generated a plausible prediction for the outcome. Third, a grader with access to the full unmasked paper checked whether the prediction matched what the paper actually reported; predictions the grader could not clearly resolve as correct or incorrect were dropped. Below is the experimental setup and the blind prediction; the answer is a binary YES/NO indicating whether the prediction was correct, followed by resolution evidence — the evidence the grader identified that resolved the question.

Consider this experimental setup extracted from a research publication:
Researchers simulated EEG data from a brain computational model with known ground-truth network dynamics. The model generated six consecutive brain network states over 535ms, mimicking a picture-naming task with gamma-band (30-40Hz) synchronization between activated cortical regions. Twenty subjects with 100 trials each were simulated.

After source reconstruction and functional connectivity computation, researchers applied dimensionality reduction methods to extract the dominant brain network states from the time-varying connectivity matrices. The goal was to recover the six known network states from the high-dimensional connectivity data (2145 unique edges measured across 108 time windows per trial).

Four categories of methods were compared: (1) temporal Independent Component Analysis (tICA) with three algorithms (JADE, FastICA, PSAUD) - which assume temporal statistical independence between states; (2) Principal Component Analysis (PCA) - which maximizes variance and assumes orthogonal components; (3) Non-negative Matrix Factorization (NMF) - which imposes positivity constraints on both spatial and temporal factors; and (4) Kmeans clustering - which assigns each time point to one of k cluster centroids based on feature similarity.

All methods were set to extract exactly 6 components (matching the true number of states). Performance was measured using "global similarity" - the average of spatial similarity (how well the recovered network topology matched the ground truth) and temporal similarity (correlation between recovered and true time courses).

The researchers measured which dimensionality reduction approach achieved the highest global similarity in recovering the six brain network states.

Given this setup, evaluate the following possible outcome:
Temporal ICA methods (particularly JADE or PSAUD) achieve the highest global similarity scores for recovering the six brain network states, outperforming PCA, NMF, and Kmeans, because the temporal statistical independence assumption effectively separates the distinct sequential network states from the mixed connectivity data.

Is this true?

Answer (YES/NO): YES